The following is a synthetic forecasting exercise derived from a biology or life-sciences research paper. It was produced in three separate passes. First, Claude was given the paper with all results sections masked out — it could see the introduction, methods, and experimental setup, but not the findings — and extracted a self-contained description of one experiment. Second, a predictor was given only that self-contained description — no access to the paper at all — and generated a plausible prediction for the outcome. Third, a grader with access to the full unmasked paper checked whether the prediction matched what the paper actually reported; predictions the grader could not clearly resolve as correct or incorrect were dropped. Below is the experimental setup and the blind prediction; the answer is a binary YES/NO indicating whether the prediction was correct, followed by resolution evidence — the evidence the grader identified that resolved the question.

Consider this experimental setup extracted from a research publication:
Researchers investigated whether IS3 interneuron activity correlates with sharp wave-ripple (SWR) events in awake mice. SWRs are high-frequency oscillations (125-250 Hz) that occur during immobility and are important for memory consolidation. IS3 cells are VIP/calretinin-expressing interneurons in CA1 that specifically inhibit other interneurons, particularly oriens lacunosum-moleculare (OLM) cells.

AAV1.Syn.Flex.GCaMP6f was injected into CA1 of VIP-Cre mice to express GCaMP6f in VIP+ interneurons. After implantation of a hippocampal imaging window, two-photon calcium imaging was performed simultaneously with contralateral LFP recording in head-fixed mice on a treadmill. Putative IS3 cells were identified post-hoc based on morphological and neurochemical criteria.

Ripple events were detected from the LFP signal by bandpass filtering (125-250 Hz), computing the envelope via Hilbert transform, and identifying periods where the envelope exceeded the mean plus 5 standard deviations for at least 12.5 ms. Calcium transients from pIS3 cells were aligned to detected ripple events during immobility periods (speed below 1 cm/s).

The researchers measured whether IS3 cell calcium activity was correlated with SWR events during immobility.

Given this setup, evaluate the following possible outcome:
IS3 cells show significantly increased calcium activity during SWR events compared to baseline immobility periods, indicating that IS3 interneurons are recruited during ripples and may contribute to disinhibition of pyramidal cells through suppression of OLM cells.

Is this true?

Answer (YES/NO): NO